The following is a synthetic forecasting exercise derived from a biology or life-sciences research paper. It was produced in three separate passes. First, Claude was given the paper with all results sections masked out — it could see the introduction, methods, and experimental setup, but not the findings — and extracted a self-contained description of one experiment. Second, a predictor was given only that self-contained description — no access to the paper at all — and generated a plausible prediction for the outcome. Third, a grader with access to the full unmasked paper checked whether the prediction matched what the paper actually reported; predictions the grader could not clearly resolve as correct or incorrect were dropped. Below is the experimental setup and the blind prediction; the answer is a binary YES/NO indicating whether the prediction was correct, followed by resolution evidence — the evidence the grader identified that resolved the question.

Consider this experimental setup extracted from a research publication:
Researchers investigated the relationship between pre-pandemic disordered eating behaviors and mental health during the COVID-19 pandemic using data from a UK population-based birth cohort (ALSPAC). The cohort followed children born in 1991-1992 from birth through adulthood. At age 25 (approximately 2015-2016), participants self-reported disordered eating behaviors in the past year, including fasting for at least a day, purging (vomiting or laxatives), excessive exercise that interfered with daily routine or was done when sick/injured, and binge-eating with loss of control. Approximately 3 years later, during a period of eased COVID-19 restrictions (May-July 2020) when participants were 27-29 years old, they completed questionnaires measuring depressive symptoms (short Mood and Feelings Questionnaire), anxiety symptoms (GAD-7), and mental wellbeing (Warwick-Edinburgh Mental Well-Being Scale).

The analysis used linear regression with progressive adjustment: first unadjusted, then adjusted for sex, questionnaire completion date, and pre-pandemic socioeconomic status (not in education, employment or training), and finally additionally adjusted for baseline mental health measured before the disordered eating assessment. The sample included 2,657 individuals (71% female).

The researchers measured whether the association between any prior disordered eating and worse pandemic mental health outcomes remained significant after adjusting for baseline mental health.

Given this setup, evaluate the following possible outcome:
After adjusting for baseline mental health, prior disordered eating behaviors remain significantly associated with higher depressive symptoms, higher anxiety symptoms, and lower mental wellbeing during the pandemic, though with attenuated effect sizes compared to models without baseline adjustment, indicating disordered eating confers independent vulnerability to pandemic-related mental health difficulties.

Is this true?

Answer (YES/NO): YES